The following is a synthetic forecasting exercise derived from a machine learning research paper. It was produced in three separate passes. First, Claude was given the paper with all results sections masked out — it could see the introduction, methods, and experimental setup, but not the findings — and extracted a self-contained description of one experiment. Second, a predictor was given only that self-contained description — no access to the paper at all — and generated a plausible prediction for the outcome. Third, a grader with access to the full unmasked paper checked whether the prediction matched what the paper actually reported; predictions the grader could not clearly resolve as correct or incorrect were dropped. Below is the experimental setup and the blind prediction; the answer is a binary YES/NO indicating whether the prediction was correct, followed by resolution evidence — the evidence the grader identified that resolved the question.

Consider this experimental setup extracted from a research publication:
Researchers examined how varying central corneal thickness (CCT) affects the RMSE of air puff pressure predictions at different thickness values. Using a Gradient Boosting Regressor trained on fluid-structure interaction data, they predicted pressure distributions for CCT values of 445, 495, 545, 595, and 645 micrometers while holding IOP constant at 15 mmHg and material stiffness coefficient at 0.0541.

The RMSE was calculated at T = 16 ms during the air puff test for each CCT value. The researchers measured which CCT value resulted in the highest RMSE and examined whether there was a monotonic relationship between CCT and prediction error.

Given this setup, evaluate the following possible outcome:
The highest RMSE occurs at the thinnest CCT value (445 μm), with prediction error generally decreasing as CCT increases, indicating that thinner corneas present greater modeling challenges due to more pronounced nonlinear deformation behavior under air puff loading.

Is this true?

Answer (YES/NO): NO